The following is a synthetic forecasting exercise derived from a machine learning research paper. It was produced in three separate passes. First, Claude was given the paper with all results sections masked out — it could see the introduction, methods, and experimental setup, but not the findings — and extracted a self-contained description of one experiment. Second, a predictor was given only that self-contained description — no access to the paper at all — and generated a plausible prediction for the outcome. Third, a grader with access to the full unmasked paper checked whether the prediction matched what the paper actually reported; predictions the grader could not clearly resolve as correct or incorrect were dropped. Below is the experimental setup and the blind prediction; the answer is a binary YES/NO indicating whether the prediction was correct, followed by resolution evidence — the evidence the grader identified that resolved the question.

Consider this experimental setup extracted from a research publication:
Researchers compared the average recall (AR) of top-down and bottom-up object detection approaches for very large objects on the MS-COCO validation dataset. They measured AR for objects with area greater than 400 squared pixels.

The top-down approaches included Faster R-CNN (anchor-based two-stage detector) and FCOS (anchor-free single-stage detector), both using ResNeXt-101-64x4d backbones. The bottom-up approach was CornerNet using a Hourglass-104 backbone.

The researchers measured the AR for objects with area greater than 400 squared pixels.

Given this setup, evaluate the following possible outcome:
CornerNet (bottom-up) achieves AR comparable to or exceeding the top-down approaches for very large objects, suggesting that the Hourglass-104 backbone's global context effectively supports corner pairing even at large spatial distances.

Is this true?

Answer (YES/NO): YES